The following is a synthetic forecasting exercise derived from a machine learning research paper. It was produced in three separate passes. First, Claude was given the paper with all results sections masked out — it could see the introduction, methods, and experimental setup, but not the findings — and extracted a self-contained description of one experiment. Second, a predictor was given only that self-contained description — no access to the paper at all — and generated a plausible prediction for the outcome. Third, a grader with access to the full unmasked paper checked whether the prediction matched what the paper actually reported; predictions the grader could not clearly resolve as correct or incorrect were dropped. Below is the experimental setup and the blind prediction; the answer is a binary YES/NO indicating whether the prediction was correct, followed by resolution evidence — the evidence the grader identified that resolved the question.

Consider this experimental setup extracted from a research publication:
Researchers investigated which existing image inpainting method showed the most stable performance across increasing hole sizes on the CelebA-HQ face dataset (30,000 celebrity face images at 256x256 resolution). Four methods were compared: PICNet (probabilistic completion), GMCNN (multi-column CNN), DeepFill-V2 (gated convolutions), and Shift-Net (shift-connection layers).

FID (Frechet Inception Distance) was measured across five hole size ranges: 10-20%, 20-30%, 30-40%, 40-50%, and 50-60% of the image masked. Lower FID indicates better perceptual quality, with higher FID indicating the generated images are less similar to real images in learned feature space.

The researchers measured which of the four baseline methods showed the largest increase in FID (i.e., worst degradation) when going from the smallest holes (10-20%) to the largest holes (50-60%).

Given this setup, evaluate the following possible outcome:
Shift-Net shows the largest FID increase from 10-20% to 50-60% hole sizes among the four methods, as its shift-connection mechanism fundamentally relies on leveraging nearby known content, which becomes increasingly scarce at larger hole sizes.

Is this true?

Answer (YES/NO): NO